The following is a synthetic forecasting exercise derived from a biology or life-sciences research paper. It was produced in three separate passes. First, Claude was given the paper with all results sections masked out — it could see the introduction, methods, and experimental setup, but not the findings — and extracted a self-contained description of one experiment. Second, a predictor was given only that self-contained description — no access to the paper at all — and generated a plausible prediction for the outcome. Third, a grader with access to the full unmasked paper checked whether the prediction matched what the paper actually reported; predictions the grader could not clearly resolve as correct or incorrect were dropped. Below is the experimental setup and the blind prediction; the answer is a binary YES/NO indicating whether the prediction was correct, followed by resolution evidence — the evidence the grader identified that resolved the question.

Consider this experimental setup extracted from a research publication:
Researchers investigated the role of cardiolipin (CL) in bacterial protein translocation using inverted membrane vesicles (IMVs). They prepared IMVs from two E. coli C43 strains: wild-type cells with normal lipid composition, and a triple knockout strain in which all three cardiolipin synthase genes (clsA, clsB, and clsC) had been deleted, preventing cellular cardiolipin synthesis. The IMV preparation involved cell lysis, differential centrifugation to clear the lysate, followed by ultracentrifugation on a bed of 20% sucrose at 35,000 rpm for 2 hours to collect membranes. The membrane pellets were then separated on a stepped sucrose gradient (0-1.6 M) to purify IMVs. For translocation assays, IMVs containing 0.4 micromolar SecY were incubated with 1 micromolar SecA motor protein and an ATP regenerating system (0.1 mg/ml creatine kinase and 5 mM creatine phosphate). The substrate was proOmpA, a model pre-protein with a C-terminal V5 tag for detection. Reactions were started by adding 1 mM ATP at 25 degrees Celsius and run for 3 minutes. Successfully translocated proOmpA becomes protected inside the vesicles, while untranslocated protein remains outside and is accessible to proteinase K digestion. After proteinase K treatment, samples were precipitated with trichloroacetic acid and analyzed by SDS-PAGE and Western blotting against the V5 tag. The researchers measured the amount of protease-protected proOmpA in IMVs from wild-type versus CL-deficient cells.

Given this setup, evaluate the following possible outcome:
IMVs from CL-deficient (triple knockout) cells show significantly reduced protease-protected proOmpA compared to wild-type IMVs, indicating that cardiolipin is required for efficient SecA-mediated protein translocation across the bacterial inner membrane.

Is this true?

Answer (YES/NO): YES